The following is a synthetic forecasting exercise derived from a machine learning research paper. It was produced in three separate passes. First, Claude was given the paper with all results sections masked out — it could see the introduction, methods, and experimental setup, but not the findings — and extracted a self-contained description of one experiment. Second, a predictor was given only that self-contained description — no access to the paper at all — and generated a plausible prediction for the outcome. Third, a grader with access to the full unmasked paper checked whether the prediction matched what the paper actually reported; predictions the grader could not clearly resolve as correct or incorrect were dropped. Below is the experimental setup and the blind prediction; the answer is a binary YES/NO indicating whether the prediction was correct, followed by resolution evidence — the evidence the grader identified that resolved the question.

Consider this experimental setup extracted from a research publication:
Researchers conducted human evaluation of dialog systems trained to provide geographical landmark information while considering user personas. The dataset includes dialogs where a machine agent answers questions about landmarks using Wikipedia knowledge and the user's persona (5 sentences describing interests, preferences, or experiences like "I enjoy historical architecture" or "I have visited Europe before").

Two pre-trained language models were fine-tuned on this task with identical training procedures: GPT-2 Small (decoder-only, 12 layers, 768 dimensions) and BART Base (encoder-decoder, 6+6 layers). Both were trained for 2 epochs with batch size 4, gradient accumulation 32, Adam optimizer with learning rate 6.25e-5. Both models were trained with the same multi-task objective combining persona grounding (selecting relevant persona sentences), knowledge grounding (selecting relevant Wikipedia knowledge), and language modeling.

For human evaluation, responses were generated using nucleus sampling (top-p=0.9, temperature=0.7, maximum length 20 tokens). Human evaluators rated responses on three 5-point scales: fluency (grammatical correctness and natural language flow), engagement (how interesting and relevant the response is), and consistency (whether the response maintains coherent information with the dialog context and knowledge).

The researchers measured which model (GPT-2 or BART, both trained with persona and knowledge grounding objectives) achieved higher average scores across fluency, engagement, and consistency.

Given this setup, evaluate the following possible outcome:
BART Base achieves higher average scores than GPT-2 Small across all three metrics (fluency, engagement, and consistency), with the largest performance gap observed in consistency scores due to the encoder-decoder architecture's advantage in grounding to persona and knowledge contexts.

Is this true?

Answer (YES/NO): YES